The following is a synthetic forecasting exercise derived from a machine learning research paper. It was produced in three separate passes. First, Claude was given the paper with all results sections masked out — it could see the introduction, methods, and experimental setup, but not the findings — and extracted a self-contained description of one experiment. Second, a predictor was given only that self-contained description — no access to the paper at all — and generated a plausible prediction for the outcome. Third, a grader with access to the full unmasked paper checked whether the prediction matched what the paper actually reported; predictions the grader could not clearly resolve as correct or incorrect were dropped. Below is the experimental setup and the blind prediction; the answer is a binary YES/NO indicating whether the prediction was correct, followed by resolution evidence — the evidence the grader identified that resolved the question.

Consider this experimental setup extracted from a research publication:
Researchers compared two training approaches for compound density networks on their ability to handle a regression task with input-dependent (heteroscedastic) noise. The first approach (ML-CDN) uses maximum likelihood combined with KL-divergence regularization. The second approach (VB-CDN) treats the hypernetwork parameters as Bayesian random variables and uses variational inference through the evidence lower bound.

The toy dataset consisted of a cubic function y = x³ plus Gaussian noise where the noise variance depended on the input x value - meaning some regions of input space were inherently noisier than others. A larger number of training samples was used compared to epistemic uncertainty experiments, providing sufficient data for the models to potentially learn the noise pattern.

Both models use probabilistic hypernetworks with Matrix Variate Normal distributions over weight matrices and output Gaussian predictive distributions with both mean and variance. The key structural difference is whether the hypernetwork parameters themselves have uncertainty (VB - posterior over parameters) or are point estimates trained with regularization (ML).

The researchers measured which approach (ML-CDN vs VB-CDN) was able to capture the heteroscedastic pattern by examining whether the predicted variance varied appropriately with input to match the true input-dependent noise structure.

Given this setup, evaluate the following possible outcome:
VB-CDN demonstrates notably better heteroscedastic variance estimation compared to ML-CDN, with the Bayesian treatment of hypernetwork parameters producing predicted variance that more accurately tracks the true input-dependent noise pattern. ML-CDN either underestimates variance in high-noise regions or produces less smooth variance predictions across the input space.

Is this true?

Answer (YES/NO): NO